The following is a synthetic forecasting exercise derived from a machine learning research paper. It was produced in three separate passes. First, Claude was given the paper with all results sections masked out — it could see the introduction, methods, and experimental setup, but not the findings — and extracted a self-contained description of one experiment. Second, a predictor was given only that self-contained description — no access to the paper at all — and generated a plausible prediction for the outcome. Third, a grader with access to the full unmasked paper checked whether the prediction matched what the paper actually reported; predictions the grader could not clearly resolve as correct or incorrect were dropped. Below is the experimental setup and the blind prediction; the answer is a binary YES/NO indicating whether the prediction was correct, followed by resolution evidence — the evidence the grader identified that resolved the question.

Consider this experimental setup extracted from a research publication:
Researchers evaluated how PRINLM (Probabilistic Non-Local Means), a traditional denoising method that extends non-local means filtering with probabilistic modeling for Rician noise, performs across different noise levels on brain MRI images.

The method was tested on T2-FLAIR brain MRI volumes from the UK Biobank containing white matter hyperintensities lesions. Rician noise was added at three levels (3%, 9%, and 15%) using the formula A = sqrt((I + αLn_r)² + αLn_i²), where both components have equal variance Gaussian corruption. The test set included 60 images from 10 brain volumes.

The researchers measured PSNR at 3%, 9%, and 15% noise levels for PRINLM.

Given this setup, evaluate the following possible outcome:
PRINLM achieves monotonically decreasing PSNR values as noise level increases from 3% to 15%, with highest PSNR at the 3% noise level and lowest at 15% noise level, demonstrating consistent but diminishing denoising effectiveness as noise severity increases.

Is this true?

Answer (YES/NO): YES